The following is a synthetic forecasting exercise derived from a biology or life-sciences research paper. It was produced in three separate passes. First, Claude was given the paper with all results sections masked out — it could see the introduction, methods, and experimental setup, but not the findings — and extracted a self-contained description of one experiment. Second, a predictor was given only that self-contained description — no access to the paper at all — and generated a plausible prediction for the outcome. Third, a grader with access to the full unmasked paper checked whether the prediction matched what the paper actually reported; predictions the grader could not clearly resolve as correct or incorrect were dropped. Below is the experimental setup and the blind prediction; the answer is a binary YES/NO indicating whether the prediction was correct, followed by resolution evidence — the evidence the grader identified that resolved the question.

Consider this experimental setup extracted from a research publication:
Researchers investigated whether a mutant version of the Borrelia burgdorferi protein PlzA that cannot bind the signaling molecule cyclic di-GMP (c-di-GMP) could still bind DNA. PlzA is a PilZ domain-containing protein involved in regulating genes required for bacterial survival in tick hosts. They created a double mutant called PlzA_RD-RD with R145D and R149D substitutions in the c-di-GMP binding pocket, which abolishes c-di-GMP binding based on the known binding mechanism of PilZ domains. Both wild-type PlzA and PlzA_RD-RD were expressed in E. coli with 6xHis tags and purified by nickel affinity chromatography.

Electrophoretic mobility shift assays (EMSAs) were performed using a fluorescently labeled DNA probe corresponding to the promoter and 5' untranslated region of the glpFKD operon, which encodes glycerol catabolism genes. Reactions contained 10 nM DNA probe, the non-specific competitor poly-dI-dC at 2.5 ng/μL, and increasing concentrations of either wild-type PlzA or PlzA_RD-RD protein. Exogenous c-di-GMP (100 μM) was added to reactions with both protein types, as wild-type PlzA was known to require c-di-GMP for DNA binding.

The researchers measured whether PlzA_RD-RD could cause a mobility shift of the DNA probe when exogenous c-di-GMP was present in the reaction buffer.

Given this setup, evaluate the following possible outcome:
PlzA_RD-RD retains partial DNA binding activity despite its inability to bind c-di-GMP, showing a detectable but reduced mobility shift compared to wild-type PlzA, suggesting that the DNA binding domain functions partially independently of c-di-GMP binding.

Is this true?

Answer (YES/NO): NO